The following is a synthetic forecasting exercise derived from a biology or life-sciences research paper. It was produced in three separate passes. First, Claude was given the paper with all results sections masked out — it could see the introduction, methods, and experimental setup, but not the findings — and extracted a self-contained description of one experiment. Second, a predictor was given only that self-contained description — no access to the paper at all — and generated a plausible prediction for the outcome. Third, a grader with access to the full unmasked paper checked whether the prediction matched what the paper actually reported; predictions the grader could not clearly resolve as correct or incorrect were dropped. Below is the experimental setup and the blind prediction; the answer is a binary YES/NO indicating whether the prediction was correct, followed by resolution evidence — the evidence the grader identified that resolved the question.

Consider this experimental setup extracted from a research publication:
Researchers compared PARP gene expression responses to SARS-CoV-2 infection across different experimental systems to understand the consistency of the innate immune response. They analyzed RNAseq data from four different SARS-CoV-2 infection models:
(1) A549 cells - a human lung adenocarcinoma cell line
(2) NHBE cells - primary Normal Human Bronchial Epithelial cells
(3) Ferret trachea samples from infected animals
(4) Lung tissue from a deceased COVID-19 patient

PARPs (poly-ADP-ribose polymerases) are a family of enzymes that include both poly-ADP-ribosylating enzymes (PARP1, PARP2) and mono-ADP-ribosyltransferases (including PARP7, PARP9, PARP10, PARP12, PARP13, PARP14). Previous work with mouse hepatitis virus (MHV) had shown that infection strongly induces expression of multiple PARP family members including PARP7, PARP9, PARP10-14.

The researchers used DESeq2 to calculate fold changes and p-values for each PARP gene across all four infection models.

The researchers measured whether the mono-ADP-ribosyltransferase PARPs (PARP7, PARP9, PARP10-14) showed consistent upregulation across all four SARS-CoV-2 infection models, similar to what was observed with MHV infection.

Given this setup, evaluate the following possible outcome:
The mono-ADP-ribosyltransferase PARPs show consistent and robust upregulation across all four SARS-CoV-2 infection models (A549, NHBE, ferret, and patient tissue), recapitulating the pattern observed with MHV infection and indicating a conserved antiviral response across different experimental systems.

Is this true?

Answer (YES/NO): NO